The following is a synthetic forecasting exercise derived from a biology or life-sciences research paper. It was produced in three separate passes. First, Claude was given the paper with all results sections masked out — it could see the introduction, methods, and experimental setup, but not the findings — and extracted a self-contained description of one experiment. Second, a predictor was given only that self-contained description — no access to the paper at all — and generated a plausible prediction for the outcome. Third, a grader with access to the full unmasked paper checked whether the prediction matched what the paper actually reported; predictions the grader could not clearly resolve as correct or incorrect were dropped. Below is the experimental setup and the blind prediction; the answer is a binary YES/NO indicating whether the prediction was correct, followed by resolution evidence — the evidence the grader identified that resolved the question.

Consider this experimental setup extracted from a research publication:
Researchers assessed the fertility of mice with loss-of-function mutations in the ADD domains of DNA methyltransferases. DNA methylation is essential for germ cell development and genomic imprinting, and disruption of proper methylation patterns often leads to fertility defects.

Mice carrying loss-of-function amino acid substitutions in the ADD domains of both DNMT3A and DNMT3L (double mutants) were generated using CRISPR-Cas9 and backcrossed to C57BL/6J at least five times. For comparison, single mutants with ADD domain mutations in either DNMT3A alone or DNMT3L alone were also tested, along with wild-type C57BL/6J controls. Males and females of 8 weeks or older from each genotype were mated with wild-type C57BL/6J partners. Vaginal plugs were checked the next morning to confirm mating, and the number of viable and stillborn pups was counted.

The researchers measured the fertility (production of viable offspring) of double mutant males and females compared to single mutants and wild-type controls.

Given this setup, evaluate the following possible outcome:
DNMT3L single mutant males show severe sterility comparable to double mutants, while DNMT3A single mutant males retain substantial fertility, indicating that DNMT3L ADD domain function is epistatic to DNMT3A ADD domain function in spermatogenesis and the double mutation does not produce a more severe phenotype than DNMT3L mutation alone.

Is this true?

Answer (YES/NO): NO